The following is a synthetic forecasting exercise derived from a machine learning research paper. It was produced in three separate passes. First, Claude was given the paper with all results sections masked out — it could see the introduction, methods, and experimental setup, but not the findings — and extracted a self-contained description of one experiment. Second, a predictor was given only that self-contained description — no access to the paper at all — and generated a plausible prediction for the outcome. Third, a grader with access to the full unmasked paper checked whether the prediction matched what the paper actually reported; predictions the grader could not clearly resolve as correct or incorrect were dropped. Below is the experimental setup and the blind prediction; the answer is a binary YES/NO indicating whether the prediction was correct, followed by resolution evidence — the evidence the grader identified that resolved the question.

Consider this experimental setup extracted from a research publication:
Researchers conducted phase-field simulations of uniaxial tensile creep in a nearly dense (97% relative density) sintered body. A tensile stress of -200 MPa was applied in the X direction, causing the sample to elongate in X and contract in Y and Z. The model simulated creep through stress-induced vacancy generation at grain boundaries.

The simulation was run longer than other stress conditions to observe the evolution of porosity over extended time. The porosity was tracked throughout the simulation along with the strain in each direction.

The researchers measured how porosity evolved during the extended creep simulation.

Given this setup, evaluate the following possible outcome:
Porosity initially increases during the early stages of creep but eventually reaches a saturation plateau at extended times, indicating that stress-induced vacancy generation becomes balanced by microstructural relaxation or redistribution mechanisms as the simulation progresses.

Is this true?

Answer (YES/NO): NO